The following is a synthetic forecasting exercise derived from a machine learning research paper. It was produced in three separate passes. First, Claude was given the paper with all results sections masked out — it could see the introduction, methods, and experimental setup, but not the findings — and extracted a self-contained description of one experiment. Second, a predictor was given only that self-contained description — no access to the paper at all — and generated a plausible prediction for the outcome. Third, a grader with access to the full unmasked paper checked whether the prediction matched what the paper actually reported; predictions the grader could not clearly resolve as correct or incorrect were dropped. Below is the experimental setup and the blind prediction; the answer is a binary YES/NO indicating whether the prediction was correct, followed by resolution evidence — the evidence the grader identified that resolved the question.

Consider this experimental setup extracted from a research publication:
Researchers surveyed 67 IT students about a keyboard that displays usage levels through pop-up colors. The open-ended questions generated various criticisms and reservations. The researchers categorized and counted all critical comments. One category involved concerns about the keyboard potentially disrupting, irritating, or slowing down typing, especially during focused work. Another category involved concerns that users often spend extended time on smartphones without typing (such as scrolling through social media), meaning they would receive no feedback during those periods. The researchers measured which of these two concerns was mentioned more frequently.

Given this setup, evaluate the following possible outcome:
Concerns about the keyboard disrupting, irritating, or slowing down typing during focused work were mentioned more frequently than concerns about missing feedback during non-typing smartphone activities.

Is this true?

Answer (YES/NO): NO